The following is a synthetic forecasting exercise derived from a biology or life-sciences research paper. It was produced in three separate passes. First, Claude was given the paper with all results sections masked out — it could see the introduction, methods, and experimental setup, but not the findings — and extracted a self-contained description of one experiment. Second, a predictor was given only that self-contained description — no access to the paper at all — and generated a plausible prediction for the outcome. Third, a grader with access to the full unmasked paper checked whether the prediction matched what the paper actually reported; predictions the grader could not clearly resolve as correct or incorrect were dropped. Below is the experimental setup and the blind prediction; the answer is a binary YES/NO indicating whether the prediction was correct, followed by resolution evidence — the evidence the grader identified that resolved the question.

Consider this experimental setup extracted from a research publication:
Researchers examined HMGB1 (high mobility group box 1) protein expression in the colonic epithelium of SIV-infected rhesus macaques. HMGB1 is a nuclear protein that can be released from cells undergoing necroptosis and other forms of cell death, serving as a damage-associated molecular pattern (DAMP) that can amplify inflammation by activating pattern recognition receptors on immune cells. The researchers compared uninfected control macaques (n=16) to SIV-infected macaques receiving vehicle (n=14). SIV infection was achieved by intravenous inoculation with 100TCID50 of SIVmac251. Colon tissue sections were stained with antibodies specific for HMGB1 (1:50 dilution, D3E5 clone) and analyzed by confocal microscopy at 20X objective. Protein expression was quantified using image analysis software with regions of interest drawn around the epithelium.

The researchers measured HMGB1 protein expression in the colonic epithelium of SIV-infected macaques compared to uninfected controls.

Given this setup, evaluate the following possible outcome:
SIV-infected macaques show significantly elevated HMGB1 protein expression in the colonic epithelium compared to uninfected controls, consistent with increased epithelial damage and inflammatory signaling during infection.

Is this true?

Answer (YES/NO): NO